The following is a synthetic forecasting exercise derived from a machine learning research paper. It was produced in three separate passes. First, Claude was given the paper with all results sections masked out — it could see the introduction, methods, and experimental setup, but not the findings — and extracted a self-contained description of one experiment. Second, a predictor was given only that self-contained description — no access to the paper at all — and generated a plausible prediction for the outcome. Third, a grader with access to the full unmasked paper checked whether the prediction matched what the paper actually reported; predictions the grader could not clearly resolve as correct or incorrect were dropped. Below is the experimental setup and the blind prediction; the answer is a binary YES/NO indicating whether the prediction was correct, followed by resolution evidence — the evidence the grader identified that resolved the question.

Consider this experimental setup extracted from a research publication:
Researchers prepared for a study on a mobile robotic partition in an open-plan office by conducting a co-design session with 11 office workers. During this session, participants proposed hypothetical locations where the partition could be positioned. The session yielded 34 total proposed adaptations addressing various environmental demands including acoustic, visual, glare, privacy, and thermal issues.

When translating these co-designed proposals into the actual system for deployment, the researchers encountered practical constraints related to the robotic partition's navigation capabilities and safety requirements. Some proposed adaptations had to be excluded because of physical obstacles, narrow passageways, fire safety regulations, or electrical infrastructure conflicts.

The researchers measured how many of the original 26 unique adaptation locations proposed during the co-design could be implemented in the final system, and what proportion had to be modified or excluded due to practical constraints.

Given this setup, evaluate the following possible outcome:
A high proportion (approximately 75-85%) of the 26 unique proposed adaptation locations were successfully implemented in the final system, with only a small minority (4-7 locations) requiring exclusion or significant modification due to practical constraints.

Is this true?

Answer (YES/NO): YES